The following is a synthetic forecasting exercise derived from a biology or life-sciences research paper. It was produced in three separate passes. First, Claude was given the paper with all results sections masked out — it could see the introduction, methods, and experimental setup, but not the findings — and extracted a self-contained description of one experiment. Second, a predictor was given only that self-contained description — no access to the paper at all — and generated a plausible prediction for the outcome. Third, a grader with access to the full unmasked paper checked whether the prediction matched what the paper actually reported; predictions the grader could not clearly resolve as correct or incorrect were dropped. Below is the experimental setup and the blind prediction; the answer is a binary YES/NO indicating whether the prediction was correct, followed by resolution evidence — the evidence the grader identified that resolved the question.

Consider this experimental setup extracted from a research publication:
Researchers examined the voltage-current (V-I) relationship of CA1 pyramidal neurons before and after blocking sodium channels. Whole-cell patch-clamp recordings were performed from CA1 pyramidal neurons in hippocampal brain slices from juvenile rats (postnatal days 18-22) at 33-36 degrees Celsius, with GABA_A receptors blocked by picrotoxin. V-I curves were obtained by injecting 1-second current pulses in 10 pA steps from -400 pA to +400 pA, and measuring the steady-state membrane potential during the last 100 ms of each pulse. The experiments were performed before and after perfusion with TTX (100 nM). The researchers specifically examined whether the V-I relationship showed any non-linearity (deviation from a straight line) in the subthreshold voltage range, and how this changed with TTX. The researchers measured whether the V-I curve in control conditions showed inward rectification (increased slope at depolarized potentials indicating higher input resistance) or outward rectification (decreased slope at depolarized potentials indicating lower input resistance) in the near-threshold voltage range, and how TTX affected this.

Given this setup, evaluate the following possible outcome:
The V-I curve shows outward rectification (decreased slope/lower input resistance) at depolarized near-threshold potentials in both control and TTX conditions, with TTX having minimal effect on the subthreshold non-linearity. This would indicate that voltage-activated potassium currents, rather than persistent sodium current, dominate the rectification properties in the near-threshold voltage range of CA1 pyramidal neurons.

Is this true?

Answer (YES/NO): NO